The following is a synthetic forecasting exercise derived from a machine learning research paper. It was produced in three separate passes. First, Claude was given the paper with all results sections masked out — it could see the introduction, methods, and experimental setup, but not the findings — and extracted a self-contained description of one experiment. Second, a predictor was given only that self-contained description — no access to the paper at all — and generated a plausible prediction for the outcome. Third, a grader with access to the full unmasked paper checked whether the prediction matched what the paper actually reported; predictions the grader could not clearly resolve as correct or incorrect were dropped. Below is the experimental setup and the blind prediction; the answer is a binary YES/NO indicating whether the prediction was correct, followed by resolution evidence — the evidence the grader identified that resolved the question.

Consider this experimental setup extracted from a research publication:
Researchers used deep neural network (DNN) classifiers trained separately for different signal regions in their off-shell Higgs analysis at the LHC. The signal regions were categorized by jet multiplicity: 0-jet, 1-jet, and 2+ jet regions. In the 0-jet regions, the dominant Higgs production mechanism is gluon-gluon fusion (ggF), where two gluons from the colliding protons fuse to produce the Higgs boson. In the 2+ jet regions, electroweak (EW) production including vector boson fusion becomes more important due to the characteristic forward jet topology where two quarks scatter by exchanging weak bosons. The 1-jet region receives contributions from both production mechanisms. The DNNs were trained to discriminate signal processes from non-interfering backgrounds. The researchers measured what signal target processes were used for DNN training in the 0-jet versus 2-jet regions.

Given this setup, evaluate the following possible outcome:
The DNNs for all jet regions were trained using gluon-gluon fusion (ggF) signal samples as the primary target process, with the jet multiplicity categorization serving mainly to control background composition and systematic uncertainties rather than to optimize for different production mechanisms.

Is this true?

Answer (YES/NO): NO